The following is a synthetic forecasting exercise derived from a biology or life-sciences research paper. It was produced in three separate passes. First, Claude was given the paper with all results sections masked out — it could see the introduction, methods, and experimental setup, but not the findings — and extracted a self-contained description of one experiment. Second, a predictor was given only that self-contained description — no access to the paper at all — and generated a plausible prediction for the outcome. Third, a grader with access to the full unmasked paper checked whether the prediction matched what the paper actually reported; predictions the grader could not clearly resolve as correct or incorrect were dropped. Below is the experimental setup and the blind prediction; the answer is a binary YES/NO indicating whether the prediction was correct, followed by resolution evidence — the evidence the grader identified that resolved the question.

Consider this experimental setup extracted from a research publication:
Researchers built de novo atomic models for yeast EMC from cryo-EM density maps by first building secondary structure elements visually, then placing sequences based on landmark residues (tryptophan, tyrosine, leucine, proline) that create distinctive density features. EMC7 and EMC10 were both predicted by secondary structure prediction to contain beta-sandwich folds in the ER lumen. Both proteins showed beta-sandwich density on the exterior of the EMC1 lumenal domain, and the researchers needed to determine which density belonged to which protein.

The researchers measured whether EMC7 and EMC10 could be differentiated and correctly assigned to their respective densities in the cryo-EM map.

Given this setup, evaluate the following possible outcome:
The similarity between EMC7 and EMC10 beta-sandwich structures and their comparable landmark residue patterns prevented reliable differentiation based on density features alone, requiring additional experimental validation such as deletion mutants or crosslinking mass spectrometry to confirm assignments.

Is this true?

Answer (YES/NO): NO